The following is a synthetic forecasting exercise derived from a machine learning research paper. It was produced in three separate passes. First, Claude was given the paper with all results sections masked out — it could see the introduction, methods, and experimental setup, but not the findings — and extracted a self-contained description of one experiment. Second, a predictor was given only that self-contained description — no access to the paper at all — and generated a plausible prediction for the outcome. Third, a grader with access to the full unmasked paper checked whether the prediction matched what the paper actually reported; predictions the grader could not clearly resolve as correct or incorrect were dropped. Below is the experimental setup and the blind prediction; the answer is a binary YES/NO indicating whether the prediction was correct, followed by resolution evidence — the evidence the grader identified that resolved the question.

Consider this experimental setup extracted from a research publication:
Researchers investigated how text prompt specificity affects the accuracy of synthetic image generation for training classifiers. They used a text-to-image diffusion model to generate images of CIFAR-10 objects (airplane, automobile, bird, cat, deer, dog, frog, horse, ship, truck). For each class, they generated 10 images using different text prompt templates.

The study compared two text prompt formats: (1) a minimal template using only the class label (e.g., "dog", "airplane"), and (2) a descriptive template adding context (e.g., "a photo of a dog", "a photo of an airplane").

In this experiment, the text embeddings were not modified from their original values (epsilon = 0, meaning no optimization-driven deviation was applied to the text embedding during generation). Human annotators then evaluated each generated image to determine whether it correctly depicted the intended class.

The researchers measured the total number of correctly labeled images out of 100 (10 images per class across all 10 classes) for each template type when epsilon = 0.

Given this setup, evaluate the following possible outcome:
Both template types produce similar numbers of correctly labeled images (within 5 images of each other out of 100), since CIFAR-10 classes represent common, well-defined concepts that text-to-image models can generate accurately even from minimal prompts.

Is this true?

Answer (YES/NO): NO